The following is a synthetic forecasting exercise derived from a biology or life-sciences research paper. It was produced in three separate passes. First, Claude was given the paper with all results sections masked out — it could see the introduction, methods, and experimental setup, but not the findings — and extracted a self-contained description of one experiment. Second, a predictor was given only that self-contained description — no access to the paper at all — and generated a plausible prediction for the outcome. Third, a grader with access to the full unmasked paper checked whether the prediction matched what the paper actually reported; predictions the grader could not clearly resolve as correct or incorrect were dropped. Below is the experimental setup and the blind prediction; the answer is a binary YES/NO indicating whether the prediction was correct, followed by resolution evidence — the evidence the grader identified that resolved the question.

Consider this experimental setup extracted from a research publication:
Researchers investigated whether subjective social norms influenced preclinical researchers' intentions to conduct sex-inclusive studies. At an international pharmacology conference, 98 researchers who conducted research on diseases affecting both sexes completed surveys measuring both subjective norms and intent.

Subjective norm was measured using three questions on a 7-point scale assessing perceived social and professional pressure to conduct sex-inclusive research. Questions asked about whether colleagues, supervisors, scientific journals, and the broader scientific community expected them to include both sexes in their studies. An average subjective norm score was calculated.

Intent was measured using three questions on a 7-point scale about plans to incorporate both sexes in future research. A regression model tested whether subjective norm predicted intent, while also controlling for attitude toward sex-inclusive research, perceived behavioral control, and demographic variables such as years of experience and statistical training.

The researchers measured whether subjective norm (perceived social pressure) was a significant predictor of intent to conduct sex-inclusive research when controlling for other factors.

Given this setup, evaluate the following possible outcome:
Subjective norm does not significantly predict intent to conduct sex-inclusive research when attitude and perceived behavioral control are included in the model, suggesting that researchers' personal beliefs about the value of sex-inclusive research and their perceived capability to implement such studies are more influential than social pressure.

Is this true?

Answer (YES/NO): NO